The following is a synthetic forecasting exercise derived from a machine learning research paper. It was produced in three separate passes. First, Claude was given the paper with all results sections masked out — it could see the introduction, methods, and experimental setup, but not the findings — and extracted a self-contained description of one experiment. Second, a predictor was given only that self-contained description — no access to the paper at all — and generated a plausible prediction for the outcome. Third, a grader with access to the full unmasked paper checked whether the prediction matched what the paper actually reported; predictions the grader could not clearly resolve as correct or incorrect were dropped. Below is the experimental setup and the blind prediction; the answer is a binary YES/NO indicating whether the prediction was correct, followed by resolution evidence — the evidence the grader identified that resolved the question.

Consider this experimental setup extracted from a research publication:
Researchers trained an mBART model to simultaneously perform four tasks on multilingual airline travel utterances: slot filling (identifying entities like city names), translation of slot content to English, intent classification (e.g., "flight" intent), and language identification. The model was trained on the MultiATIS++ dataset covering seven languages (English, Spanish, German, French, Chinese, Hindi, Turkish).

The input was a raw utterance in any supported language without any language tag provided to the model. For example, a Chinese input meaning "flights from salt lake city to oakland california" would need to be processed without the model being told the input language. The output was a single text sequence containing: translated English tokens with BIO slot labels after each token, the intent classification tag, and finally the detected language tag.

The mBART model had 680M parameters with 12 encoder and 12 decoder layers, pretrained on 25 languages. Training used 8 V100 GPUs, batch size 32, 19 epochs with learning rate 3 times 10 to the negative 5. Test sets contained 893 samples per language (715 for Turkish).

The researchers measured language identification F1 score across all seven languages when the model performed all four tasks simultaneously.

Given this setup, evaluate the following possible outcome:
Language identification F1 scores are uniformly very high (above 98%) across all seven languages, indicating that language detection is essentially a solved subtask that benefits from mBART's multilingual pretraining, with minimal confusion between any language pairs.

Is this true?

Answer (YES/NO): YES